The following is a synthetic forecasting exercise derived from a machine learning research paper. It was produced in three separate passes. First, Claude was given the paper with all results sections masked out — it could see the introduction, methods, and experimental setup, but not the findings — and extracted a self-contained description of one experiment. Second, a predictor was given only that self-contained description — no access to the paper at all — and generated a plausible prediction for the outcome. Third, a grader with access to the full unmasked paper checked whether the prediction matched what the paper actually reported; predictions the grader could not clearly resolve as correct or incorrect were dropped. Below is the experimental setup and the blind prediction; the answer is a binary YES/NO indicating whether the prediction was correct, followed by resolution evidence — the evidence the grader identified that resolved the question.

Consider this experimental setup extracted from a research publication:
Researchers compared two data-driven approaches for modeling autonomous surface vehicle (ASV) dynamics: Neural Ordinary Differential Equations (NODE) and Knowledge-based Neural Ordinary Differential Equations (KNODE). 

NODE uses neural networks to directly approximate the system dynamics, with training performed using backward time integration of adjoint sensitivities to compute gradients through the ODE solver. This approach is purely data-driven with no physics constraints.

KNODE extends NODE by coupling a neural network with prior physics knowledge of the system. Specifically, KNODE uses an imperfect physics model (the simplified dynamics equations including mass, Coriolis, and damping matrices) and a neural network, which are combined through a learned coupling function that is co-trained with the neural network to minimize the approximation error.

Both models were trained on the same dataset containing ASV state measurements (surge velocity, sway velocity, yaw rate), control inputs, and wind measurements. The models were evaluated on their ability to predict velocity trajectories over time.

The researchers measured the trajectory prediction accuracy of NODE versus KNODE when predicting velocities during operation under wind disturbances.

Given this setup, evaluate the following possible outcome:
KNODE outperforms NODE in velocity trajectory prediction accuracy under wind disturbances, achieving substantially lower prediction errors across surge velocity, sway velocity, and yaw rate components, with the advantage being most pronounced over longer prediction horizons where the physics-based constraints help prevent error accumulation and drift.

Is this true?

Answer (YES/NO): NO